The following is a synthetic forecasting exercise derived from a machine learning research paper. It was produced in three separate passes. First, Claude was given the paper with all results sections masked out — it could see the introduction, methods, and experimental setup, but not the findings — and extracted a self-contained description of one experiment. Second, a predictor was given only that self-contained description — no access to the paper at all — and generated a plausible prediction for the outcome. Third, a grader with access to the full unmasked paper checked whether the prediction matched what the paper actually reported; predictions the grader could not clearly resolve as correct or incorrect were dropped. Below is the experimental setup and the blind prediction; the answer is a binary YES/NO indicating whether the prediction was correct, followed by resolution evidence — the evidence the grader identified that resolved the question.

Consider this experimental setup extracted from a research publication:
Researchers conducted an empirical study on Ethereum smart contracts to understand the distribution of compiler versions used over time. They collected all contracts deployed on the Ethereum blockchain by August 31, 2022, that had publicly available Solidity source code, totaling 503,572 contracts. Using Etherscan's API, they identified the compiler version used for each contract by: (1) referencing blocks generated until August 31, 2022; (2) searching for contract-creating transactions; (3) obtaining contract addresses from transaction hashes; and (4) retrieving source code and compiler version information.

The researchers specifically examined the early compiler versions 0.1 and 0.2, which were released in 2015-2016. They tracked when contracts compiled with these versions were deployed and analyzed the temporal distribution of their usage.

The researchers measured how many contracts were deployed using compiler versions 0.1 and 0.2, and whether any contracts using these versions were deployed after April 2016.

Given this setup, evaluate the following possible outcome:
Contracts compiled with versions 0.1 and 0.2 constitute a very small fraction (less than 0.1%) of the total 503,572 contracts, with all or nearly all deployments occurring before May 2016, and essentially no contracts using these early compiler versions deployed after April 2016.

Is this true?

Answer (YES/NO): YES